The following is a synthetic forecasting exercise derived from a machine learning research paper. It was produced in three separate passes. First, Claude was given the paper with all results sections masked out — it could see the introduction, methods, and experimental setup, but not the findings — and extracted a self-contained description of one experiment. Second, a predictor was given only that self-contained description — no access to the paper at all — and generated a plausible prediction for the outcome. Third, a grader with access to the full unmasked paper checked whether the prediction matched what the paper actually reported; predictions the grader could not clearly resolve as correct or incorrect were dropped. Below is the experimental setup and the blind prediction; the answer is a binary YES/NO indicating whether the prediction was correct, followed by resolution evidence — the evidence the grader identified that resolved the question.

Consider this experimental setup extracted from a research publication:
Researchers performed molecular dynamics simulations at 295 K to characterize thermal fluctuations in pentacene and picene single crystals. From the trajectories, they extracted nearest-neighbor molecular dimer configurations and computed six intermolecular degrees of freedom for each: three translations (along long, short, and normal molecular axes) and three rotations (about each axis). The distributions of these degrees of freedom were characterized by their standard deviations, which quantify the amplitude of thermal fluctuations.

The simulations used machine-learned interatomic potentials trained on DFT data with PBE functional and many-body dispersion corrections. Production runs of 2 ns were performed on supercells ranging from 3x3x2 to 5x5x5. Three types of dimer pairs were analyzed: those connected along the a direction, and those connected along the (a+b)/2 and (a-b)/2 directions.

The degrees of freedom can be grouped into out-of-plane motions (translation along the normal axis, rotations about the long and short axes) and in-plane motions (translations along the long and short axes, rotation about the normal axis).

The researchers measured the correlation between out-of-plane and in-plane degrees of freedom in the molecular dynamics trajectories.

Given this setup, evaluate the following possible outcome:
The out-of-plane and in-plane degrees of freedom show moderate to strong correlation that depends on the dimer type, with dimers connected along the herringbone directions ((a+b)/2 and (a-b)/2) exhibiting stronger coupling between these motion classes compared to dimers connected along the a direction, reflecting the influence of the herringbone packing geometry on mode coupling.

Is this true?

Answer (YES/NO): NO